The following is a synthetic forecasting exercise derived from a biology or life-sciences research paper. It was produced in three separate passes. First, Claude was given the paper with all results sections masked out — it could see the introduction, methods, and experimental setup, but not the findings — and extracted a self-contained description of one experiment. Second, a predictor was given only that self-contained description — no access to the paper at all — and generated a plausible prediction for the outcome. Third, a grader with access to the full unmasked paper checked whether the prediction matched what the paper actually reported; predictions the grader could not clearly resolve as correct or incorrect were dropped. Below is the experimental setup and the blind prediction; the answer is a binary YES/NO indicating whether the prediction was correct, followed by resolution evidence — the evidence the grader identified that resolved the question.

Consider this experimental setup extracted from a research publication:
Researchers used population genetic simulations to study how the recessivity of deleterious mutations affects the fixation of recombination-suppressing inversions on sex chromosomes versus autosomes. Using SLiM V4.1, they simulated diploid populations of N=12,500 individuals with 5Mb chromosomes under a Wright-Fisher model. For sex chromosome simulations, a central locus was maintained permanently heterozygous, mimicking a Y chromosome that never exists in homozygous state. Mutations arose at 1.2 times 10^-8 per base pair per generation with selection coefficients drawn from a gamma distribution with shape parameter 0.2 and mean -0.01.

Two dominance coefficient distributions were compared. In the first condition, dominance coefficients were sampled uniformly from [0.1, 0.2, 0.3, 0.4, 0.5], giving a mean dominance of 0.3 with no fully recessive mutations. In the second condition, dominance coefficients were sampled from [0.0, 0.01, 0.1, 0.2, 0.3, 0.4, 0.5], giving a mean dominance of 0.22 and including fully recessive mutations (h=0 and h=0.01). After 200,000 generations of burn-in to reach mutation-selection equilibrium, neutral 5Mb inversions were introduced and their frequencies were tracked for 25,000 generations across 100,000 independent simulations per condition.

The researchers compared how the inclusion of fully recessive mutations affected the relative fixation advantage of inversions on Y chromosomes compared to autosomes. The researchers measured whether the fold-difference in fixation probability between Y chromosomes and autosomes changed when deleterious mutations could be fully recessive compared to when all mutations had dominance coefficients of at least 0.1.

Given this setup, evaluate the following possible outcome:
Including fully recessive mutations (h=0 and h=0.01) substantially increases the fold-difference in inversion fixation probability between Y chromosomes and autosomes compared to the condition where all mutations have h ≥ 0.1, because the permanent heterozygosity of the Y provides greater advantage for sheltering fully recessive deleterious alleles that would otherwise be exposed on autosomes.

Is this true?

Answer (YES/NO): YES